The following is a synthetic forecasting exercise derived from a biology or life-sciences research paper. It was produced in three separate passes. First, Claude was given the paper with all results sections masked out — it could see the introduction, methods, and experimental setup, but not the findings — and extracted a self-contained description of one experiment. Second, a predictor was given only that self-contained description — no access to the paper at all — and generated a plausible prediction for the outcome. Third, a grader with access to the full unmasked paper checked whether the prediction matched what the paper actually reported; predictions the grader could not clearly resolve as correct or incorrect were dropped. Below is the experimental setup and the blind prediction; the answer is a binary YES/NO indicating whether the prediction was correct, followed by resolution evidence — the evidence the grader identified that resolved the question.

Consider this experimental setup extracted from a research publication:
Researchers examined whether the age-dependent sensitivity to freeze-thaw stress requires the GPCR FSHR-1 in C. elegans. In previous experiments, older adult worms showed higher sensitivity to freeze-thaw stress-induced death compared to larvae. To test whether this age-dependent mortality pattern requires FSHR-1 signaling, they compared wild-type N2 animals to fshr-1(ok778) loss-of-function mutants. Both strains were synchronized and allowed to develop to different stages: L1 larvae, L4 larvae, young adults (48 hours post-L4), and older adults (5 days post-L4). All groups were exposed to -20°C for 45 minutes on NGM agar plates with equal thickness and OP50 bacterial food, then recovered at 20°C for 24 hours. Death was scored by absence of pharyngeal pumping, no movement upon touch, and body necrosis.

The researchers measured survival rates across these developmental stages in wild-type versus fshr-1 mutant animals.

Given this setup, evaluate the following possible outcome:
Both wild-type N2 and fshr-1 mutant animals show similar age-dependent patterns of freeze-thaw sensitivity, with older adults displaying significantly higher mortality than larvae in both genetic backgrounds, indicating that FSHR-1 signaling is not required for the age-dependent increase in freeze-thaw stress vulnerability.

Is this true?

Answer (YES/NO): NO